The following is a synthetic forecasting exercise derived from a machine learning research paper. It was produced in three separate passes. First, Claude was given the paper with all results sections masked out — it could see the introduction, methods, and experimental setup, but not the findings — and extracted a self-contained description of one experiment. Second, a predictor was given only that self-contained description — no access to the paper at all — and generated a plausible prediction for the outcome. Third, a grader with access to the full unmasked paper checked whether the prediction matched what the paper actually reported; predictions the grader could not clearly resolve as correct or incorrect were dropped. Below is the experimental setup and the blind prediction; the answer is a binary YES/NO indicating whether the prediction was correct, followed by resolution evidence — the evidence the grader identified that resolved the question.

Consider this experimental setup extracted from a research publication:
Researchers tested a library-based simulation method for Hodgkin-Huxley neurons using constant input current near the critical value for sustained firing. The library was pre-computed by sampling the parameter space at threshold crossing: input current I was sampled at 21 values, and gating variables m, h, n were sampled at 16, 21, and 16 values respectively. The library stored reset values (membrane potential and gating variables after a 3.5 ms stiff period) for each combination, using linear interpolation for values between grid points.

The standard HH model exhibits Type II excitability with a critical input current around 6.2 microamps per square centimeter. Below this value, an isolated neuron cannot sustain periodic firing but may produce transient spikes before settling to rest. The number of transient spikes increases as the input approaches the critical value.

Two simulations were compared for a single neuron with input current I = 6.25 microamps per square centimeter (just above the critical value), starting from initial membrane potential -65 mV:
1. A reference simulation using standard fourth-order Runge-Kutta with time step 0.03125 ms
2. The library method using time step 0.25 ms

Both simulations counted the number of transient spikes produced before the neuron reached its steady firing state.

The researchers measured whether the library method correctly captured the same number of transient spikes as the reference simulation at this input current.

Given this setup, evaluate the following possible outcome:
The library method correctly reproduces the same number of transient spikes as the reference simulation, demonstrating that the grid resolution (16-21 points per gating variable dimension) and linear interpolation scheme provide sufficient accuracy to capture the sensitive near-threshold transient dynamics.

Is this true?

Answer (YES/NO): NO